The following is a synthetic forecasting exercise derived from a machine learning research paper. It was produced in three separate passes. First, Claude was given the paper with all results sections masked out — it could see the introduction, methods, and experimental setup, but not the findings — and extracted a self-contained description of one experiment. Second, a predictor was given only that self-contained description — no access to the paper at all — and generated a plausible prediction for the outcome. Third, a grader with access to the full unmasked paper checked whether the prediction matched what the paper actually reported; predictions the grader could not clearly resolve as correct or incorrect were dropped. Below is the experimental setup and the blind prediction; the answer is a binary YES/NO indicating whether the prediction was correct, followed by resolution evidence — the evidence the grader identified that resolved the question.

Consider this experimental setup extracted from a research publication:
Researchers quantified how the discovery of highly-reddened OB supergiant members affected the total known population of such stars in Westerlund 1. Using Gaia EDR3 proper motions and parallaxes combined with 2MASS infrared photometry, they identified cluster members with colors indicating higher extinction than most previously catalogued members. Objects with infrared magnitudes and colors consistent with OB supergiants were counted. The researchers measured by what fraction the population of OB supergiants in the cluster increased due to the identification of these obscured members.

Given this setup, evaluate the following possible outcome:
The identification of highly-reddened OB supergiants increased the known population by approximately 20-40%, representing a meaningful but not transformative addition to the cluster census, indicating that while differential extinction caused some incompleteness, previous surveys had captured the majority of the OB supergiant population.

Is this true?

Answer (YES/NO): YES